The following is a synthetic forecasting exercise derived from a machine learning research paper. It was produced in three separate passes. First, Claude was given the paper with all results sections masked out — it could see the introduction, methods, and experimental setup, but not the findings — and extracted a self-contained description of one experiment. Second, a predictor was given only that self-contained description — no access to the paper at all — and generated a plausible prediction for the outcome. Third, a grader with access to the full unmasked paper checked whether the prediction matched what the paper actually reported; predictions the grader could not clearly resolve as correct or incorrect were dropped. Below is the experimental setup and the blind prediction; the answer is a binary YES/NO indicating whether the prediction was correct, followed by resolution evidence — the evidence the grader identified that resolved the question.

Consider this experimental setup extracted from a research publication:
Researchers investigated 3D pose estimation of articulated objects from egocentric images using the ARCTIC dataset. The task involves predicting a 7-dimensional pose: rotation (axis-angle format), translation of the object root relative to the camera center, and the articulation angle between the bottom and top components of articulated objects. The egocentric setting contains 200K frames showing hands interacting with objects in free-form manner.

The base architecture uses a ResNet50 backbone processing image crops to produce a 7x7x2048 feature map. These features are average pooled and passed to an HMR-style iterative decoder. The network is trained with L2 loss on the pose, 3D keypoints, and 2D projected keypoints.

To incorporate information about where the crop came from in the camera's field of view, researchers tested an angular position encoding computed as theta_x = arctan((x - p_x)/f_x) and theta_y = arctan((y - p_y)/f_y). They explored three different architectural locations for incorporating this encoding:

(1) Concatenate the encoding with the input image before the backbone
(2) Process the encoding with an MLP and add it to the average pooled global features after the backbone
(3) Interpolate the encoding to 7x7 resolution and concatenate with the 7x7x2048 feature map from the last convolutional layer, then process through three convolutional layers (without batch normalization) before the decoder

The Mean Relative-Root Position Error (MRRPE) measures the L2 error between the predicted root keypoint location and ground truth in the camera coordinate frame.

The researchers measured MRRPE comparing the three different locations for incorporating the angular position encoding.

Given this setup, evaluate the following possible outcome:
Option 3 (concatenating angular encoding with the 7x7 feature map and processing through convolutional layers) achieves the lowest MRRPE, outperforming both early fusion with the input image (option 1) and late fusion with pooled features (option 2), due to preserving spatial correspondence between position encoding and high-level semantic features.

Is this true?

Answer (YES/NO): YES